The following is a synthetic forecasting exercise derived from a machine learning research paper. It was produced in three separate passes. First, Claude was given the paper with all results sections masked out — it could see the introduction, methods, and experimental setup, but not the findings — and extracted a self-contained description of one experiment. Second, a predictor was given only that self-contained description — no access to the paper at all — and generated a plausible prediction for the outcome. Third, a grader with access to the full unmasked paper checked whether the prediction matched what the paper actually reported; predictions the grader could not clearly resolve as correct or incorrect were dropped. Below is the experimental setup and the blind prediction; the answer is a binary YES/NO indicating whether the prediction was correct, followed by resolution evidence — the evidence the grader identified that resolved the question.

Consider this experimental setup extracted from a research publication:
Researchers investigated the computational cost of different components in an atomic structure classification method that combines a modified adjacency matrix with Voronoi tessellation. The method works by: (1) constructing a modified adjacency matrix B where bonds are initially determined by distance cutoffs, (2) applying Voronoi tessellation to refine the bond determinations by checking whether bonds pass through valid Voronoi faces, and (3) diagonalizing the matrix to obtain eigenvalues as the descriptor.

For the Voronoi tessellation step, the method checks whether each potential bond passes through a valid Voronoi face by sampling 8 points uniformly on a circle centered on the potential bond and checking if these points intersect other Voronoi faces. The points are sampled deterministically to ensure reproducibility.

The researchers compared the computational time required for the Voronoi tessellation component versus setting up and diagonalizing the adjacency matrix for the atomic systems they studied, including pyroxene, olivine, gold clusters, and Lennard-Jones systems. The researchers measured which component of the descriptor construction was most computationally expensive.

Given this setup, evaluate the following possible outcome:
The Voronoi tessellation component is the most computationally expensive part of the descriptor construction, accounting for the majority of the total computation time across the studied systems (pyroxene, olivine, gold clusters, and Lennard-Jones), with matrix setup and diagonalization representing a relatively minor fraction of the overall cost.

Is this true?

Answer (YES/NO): YES